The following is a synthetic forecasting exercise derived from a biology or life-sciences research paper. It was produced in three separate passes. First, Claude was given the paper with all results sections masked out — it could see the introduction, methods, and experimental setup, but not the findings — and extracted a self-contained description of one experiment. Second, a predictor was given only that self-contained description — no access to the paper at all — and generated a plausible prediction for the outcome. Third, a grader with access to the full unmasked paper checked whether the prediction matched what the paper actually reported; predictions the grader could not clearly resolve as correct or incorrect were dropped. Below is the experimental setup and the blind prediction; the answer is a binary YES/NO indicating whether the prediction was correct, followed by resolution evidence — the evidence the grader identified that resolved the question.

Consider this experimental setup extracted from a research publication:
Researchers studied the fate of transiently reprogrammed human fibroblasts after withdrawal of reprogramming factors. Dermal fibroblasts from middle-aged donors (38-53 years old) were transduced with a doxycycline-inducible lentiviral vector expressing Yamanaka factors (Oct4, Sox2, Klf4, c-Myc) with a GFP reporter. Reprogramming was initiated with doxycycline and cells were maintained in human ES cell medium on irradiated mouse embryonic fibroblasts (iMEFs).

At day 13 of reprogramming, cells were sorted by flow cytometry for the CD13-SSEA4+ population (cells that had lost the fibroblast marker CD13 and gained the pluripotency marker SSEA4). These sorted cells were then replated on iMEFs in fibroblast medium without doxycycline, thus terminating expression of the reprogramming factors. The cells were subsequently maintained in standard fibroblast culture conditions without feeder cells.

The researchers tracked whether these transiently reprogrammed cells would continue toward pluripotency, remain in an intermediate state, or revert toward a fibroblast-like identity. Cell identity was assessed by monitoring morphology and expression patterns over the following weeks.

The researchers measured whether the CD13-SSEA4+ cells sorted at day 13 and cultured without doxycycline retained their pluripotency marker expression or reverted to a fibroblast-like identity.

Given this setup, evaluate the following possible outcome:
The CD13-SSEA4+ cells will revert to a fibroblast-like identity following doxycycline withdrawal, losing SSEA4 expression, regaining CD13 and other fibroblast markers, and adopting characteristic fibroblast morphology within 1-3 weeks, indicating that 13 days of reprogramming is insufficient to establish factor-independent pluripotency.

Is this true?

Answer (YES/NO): YES